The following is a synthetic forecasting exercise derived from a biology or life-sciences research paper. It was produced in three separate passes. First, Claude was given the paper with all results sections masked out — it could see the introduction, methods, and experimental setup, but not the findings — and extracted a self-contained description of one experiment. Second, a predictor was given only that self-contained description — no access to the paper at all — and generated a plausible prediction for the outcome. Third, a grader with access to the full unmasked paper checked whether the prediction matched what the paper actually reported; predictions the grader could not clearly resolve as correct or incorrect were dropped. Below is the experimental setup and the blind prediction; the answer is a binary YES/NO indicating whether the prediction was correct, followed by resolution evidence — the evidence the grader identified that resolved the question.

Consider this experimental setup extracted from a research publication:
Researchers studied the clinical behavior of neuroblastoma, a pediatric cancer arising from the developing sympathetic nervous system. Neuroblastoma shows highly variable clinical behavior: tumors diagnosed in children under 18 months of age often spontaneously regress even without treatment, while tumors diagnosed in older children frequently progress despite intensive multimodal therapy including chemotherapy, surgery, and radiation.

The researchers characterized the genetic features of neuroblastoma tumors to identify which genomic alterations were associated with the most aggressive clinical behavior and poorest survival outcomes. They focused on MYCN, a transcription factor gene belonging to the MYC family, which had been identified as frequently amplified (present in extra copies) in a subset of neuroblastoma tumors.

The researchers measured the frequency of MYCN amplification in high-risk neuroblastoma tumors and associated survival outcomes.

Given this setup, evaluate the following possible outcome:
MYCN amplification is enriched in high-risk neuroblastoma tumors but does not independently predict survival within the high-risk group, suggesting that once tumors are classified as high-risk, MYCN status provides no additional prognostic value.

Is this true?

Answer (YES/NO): NO